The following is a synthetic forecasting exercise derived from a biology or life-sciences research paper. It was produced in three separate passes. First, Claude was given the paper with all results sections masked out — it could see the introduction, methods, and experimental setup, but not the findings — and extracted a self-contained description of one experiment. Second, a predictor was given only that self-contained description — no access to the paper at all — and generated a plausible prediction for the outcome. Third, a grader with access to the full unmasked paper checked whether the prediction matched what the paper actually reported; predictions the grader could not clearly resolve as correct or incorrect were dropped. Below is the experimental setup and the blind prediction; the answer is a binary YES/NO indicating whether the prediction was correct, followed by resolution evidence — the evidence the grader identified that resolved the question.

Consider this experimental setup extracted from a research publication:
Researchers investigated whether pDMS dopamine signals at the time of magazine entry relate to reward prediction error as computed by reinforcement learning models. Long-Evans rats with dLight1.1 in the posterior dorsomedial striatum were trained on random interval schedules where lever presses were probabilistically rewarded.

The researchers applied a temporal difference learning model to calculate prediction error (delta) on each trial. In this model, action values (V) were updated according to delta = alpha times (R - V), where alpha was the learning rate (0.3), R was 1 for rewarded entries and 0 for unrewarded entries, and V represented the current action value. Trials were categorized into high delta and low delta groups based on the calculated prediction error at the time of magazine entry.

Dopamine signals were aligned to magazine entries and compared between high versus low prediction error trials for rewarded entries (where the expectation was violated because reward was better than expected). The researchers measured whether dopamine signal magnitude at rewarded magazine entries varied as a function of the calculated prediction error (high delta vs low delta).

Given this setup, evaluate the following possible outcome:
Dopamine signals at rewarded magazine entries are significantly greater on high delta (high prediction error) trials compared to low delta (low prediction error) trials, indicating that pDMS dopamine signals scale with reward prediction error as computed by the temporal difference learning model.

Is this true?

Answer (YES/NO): YES